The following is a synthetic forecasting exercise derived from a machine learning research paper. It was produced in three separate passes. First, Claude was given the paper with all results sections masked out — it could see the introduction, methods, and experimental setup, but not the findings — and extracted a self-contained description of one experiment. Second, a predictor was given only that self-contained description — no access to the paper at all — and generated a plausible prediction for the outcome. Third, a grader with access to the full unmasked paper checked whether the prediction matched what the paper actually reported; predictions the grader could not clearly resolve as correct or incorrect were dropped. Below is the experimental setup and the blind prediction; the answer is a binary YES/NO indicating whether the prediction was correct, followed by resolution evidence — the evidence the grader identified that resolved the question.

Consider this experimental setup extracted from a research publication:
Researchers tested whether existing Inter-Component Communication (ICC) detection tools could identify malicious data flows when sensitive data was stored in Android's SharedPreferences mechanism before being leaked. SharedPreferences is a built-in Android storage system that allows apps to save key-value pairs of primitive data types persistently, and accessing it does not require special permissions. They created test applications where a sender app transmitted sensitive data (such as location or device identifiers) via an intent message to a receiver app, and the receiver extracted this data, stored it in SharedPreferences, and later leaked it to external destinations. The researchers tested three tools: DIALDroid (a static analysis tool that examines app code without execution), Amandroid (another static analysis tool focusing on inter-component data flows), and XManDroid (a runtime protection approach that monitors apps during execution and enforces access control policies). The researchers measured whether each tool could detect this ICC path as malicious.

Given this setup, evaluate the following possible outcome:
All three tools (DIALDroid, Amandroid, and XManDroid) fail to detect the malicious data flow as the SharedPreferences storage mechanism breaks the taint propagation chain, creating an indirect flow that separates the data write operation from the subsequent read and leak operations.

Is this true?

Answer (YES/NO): NO